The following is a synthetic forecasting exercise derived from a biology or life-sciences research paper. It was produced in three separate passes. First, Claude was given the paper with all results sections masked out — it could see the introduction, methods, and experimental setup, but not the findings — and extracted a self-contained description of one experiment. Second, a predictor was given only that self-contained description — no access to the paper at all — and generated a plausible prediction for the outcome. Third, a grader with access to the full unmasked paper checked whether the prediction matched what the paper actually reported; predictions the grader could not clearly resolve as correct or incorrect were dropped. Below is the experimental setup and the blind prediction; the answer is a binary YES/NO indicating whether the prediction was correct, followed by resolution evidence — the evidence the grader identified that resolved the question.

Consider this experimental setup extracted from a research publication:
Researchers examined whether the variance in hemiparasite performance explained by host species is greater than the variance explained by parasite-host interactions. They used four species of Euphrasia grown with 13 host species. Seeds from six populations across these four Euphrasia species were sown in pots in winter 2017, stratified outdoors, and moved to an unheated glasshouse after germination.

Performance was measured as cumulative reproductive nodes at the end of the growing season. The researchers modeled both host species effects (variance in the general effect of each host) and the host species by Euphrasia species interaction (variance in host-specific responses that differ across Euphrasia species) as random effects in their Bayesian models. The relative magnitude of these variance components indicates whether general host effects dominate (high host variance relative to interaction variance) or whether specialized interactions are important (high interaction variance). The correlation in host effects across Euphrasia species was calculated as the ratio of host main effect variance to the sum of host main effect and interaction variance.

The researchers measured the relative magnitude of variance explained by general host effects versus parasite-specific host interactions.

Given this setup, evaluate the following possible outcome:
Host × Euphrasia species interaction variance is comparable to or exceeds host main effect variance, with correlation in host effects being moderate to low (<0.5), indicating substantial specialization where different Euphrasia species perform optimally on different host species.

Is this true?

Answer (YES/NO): NO